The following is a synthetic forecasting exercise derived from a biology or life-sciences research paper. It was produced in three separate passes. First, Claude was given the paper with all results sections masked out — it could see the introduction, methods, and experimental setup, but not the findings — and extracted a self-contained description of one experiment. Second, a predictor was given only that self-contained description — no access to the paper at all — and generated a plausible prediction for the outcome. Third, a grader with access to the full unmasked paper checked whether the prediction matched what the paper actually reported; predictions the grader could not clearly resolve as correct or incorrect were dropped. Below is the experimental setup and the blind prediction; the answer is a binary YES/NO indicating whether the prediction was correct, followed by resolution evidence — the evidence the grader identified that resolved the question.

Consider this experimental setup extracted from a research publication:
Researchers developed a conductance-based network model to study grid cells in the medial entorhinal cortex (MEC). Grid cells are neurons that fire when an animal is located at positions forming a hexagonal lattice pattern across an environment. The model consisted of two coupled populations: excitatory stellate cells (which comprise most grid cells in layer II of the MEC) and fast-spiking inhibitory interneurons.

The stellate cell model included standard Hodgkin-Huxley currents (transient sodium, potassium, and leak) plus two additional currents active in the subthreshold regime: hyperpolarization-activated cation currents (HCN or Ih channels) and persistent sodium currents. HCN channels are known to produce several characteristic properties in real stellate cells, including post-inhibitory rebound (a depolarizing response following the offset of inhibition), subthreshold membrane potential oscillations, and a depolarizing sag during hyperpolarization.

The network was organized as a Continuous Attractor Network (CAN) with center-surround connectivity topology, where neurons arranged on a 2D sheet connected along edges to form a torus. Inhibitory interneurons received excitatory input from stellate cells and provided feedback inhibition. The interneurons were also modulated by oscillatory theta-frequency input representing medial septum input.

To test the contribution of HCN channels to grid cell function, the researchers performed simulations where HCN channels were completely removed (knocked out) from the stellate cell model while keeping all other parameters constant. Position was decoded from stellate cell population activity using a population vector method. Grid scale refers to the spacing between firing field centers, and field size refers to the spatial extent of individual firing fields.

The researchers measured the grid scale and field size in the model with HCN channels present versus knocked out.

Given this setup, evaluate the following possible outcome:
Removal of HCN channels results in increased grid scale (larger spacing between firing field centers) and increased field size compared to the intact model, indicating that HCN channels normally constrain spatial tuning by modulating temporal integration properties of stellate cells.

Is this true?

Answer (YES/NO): YES